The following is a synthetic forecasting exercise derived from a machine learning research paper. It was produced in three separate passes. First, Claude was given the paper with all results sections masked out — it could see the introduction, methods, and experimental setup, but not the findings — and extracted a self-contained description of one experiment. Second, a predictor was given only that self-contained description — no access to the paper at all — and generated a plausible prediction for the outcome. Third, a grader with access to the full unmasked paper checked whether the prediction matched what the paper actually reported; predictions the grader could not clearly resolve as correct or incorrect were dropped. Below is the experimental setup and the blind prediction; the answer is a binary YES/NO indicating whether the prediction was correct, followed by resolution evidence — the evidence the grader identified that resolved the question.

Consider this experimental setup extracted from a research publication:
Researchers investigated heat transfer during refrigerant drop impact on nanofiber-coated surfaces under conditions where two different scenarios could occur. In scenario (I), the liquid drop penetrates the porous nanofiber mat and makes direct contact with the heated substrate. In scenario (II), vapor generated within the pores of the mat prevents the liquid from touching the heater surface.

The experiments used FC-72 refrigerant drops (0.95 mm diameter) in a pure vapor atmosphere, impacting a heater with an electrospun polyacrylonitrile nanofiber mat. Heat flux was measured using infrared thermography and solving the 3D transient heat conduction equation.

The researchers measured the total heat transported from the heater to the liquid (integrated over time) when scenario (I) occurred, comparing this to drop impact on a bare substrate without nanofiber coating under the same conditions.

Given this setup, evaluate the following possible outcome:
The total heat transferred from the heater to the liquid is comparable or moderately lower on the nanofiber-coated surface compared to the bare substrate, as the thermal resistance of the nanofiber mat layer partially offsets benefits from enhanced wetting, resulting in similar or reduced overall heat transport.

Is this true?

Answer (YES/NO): NO